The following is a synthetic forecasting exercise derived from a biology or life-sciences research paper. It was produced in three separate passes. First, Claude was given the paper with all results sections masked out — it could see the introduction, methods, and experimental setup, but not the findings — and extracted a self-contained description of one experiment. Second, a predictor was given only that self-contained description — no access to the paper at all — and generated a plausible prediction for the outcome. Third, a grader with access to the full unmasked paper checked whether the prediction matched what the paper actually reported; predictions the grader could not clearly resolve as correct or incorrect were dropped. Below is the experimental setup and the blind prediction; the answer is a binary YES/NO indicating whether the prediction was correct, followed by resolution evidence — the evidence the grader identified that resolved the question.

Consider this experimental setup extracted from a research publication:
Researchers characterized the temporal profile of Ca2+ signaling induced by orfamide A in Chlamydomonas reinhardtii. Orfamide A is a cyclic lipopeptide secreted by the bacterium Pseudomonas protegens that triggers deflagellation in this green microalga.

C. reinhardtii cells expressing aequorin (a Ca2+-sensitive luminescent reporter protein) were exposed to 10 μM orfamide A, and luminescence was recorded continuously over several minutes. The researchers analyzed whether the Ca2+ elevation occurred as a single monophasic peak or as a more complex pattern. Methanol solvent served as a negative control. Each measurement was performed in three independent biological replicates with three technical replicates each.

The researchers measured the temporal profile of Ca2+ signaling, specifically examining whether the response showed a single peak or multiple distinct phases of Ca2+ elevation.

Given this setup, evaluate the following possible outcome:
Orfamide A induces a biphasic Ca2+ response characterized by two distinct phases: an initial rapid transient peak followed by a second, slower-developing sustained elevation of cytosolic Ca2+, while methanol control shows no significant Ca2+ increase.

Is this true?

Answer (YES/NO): NO